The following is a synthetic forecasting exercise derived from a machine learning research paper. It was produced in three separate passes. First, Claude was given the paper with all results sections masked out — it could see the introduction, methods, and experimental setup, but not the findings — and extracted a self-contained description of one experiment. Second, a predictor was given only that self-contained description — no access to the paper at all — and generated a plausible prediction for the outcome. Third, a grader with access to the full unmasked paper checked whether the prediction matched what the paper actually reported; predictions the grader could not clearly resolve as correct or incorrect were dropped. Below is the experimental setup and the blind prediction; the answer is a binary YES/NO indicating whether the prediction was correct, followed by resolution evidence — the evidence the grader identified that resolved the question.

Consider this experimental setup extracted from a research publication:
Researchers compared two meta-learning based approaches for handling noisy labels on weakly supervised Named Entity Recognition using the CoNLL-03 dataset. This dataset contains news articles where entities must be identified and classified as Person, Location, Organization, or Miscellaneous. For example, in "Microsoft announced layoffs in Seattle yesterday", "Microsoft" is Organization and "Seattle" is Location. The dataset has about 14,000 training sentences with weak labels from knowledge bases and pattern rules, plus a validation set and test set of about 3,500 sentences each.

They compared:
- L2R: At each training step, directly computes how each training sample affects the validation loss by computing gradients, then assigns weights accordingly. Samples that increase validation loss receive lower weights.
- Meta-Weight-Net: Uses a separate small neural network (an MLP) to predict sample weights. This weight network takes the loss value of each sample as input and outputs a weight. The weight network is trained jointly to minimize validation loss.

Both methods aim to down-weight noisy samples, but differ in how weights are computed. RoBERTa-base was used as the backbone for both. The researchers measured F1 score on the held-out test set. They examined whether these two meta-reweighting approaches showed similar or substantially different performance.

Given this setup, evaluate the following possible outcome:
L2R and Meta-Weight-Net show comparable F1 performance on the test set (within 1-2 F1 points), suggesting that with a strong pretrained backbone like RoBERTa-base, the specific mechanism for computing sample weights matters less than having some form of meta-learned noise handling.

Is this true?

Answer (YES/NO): NO